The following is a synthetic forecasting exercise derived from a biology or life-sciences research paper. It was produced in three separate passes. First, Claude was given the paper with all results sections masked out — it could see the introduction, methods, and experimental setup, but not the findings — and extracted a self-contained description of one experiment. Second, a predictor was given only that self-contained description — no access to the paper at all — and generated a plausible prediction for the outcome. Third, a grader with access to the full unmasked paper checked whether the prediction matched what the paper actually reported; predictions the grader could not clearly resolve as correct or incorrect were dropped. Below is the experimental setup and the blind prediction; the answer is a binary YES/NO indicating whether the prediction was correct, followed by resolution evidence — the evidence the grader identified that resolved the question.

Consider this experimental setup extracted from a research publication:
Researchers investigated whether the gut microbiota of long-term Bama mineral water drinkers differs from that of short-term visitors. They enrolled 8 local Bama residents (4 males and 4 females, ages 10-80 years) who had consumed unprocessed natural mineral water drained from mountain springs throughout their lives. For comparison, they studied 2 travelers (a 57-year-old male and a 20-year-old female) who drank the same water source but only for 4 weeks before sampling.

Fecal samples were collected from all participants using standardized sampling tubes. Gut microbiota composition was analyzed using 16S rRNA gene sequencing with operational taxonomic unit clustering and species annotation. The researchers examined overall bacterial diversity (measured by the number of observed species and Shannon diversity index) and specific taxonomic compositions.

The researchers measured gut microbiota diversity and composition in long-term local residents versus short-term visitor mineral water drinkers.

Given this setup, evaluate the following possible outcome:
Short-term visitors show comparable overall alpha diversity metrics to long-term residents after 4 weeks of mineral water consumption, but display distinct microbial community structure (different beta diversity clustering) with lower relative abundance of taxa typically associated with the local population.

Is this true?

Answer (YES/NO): NO